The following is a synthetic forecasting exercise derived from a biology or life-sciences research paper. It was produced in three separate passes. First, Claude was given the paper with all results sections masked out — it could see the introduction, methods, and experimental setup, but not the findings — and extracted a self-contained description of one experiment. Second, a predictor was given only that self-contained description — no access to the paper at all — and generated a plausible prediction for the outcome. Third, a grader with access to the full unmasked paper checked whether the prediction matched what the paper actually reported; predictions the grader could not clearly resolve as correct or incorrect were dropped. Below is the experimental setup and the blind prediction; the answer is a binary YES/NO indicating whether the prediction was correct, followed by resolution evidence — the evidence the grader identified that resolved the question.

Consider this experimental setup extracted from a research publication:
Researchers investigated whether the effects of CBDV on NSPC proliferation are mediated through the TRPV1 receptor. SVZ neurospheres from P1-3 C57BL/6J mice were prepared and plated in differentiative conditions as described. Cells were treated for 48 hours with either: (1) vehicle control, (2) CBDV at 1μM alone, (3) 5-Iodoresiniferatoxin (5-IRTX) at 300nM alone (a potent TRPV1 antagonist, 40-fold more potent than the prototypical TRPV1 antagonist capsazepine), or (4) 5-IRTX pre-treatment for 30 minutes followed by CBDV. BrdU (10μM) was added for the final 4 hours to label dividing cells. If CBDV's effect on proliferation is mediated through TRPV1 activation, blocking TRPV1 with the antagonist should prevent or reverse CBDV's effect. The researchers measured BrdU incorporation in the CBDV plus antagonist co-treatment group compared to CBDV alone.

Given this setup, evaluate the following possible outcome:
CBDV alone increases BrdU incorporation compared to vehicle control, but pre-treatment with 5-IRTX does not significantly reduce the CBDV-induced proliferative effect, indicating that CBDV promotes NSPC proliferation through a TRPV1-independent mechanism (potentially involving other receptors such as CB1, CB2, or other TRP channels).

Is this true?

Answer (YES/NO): NO